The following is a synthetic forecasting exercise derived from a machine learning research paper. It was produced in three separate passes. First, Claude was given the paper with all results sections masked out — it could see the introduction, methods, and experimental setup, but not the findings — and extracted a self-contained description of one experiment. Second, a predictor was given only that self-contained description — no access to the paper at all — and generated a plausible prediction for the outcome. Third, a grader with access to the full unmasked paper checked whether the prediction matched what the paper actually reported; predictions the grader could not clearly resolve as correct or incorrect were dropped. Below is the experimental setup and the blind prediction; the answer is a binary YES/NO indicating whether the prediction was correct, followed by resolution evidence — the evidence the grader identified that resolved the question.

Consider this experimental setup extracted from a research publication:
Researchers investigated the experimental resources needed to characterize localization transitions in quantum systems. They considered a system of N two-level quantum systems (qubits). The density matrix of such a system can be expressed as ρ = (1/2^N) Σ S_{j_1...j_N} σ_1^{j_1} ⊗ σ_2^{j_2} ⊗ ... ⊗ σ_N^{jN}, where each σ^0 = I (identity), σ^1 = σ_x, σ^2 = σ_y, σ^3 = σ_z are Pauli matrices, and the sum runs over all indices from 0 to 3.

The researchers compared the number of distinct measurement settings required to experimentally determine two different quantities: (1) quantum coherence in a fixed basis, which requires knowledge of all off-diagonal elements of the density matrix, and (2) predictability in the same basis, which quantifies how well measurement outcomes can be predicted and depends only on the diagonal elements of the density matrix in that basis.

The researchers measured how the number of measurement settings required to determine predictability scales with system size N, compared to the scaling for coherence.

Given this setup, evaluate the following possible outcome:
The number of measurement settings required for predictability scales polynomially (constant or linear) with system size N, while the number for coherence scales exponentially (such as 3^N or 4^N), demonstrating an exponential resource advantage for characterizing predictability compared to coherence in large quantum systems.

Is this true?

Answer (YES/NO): YES